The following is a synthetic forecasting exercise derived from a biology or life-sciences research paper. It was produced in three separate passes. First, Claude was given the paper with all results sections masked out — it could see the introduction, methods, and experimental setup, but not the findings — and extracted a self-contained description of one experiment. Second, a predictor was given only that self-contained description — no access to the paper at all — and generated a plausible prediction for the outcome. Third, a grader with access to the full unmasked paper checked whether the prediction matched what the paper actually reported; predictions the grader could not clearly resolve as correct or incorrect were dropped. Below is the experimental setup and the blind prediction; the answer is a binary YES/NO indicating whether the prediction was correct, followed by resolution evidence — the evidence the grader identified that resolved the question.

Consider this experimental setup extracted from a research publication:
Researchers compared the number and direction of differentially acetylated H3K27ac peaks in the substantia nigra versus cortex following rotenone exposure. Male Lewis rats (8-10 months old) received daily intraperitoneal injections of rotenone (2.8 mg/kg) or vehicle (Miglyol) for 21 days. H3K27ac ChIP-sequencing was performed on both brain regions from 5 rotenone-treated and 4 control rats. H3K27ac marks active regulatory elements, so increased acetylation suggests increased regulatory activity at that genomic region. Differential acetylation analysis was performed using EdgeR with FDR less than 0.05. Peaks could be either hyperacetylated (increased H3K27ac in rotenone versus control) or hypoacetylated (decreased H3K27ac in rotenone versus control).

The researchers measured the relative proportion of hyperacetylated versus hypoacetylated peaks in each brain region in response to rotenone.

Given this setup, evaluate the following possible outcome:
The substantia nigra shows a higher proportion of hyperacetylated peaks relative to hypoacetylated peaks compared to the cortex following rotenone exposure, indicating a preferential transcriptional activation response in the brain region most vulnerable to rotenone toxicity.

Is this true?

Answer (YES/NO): NO